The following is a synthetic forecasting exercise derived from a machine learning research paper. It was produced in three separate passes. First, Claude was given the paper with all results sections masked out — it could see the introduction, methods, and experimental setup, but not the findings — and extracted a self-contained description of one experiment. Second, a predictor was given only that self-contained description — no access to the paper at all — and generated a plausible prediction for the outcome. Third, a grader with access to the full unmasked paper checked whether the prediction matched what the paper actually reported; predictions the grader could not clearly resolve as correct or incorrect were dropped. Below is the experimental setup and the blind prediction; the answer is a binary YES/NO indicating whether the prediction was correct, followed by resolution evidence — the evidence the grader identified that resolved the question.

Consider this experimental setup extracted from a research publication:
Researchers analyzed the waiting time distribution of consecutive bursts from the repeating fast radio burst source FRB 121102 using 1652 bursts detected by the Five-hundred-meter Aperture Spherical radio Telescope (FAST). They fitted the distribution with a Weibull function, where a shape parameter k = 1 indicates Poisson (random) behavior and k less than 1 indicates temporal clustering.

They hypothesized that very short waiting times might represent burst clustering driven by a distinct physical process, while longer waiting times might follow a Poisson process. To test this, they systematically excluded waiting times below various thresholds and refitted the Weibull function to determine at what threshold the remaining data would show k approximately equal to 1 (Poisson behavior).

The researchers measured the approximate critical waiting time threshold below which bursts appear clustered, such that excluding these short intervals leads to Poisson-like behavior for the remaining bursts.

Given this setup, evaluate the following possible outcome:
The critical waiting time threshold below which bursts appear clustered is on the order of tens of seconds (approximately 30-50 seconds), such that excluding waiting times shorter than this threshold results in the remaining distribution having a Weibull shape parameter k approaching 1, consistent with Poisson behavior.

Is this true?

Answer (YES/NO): NO